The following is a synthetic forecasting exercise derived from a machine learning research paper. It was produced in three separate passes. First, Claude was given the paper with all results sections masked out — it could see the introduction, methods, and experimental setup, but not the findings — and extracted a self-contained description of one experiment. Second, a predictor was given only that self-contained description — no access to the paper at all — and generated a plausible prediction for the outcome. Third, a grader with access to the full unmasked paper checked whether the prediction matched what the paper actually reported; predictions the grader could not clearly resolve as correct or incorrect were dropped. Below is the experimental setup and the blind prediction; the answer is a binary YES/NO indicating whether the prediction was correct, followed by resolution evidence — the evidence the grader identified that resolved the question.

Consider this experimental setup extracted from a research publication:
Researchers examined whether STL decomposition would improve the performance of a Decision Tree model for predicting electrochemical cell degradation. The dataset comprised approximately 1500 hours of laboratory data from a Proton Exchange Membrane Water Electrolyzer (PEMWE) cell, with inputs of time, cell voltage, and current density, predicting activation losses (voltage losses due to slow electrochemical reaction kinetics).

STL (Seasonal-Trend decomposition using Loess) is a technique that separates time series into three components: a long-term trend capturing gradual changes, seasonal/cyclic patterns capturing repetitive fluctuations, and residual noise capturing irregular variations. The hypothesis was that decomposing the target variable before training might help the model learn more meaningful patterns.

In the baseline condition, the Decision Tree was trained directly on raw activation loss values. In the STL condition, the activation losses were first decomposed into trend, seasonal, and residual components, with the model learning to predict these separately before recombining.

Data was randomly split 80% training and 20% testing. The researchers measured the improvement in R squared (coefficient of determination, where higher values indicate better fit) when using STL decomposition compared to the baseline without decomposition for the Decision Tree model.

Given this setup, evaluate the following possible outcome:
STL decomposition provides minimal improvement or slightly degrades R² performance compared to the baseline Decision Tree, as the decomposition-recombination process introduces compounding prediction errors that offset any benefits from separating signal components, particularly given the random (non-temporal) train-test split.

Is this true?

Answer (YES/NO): NO